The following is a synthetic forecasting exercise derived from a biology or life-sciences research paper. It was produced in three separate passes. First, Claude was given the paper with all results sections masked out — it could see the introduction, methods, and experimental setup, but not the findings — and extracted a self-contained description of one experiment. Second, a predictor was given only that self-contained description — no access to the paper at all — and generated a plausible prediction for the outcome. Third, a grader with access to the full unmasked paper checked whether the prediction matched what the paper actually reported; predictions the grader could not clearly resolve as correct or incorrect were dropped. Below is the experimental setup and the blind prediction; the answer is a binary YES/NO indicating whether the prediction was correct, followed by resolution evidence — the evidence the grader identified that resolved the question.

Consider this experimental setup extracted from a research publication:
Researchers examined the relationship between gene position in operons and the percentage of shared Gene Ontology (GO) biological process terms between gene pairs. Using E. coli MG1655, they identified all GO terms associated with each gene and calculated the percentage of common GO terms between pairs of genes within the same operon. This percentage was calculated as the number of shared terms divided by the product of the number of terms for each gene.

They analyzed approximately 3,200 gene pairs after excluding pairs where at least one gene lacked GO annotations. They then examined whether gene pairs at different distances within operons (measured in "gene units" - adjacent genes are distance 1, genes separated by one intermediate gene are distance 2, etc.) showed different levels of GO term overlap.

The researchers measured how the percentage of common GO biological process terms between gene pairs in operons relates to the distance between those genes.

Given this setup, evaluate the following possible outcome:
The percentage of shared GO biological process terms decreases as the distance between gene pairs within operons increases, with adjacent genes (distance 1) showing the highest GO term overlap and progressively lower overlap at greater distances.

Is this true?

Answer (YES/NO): YES